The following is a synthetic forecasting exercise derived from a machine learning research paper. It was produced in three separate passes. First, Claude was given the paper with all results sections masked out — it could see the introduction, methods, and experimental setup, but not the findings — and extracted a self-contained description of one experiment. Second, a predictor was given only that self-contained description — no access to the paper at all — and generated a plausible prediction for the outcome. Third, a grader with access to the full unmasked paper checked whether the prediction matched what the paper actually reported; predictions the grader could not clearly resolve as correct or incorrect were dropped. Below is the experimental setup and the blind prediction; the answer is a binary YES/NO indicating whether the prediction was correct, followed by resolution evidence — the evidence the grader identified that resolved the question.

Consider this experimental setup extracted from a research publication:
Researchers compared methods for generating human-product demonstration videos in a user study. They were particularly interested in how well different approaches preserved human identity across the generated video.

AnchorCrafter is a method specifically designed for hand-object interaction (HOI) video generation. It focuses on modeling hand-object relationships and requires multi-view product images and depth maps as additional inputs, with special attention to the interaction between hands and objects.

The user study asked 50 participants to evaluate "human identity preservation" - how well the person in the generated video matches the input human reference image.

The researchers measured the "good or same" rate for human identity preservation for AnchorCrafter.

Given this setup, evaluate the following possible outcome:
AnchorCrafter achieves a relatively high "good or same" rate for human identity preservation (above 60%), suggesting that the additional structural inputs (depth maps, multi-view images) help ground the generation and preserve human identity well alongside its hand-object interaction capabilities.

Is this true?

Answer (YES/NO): NO